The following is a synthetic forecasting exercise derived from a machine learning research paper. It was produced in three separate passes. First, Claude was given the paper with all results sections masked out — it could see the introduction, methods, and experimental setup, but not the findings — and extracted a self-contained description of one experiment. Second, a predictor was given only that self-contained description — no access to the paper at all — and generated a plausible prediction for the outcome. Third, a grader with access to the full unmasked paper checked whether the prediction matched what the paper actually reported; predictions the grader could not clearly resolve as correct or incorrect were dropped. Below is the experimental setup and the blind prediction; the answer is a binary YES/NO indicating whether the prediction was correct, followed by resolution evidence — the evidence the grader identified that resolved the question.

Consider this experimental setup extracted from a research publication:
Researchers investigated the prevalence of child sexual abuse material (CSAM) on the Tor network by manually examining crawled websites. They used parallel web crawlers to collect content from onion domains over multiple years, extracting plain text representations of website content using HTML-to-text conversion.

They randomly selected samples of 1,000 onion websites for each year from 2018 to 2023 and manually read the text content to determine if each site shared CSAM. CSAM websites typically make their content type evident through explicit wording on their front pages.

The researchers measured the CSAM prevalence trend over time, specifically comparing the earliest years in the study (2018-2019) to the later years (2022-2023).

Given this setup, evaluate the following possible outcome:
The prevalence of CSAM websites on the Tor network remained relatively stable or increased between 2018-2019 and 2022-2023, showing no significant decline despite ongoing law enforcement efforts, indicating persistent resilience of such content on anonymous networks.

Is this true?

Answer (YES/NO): YES